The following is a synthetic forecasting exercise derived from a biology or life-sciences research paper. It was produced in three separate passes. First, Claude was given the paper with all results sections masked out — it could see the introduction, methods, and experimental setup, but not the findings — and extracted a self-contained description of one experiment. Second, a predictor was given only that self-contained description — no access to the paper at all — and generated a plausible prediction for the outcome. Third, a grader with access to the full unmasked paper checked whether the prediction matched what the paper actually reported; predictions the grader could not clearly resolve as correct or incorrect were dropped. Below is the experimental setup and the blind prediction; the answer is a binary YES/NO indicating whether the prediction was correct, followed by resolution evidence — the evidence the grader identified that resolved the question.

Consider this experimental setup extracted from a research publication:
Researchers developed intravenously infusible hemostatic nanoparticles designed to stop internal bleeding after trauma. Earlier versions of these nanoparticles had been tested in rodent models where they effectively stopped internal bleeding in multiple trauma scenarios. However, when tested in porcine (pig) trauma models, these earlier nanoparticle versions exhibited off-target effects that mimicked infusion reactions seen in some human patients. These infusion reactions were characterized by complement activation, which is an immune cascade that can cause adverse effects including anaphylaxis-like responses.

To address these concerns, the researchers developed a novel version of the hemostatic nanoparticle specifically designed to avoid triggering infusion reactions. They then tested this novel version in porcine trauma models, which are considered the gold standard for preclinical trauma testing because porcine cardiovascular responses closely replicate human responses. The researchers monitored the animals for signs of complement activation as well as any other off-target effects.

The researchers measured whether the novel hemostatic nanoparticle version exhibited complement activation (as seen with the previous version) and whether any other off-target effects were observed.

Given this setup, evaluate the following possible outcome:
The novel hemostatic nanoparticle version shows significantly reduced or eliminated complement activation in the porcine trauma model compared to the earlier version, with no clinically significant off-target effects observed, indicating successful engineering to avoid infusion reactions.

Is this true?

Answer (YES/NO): NO